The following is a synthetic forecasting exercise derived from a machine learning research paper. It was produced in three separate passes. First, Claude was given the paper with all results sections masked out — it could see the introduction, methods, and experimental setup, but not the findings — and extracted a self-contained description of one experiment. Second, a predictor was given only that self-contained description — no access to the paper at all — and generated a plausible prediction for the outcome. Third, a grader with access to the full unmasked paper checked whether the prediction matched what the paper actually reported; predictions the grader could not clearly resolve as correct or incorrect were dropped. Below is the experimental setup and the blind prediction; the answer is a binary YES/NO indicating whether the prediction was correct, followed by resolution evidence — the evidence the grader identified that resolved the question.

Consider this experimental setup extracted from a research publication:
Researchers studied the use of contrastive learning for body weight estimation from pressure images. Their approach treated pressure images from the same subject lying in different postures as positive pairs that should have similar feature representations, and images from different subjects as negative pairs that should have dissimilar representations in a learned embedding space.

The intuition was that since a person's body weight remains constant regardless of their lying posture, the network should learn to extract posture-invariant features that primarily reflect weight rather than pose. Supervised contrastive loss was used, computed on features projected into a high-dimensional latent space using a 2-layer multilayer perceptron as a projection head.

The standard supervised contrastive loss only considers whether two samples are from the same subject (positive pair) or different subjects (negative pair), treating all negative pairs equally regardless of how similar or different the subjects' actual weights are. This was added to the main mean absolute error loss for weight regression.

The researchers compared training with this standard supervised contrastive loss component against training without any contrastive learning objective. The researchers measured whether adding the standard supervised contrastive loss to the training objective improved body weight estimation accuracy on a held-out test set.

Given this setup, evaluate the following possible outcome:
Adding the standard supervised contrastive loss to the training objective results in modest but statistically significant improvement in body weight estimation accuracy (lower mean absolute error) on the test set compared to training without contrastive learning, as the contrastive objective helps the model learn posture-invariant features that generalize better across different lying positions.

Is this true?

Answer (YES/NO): NO